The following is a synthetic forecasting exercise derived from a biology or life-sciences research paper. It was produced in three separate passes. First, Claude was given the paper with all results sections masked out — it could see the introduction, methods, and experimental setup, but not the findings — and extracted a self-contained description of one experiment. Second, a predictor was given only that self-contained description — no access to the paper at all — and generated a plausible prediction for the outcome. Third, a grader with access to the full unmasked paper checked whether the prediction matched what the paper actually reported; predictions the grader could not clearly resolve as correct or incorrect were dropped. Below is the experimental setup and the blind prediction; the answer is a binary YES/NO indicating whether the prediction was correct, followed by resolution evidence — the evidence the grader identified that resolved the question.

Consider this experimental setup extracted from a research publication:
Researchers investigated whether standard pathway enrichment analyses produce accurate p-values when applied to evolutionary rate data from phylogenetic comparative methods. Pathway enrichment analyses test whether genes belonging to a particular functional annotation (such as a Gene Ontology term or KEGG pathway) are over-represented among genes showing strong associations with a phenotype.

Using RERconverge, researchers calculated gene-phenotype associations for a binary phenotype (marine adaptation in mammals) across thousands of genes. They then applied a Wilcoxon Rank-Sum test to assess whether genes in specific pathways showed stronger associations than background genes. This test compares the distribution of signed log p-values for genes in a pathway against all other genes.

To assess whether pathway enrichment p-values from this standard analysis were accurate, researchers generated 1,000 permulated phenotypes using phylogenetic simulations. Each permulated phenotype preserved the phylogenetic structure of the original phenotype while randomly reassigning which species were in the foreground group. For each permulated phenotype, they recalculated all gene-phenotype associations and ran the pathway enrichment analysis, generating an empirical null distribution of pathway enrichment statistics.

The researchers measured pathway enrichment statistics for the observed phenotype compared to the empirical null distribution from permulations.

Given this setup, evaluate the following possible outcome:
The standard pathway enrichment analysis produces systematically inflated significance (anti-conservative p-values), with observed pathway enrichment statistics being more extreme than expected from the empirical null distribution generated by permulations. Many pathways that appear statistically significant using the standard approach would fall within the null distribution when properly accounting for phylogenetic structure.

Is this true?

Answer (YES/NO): YES